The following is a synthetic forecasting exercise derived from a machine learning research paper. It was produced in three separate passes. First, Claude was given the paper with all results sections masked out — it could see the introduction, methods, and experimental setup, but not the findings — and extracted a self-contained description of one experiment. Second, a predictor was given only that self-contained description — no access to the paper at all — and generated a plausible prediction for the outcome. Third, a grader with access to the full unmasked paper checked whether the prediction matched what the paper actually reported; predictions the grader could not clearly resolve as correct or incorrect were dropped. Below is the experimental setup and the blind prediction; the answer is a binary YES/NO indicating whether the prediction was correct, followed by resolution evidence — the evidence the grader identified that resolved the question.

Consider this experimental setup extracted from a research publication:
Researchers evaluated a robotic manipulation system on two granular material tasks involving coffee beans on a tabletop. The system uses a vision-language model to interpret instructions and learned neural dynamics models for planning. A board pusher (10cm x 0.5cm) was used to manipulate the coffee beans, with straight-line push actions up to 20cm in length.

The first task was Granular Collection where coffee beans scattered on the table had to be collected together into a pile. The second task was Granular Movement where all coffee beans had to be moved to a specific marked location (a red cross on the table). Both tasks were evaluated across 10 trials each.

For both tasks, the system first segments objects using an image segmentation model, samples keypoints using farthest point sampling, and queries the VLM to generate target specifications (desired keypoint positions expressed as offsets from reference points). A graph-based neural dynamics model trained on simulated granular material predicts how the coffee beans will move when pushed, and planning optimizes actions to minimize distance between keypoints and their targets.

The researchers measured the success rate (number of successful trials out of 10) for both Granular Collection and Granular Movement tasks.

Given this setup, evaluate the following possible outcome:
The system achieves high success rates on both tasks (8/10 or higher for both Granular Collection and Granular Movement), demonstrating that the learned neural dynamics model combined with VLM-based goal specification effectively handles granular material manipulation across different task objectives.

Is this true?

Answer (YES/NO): NO